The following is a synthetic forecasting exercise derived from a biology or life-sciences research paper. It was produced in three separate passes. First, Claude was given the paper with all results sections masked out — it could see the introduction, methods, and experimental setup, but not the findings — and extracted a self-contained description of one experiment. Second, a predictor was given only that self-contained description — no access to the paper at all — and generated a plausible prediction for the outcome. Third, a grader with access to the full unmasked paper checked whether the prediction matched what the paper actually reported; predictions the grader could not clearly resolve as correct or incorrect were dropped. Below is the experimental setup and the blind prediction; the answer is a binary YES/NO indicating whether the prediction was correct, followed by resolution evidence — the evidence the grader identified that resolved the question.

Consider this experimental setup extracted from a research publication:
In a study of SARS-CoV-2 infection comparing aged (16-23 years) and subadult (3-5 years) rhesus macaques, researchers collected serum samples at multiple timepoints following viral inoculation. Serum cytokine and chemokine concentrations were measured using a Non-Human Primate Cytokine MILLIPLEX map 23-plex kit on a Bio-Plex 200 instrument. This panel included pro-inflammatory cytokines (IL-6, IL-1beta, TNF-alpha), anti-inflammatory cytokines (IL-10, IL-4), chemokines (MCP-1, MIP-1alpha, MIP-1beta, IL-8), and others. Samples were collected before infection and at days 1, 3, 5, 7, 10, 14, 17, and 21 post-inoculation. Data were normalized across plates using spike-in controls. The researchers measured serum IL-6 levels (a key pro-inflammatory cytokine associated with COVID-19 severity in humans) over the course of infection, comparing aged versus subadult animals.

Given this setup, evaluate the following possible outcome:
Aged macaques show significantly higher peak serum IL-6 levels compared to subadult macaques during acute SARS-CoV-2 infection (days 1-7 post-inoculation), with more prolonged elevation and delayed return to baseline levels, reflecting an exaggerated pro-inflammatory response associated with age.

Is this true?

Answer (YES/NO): NO